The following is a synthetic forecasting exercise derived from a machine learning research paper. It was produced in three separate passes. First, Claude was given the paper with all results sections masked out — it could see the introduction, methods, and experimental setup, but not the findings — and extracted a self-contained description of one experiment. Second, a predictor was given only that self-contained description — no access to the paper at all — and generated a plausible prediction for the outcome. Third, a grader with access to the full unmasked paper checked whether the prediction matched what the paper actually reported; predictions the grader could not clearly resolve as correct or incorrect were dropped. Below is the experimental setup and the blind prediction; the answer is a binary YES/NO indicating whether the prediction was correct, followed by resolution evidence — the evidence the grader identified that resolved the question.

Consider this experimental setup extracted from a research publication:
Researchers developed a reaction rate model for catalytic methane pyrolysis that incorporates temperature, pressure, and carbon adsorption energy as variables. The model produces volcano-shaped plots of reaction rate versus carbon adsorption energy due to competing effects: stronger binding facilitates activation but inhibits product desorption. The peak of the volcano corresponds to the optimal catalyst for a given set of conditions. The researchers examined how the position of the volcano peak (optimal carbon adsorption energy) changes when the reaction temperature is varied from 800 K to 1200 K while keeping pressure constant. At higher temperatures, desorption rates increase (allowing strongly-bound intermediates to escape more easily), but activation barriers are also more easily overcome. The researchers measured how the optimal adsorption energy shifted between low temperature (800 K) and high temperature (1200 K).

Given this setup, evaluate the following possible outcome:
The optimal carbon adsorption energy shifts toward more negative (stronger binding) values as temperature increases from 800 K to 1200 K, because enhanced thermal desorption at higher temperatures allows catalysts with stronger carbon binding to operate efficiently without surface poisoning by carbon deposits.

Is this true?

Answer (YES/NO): NO